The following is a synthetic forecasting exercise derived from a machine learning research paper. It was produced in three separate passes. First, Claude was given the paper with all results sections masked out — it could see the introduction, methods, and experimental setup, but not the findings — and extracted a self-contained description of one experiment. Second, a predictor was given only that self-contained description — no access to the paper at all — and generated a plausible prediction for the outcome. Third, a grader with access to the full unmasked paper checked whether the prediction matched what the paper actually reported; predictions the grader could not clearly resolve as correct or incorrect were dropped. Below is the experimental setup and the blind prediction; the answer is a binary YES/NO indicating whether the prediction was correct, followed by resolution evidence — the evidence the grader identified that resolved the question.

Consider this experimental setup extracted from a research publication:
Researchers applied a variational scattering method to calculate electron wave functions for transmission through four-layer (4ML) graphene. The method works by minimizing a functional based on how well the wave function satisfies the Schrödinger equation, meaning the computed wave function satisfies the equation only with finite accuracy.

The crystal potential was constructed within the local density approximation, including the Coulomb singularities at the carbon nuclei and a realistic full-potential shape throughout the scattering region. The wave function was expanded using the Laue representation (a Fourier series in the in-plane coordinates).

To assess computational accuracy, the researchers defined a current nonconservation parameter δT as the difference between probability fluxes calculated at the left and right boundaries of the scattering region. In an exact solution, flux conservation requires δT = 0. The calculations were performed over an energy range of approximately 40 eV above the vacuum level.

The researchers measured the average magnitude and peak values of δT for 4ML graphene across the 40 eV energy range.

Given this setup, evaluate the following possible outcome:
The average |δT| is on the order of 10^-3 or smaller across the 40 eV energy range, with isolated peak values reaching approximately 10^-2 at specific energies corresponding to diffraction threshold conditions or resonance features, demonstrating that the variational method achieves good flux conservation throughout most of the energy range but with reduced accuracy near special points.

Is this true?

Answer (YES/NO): NO